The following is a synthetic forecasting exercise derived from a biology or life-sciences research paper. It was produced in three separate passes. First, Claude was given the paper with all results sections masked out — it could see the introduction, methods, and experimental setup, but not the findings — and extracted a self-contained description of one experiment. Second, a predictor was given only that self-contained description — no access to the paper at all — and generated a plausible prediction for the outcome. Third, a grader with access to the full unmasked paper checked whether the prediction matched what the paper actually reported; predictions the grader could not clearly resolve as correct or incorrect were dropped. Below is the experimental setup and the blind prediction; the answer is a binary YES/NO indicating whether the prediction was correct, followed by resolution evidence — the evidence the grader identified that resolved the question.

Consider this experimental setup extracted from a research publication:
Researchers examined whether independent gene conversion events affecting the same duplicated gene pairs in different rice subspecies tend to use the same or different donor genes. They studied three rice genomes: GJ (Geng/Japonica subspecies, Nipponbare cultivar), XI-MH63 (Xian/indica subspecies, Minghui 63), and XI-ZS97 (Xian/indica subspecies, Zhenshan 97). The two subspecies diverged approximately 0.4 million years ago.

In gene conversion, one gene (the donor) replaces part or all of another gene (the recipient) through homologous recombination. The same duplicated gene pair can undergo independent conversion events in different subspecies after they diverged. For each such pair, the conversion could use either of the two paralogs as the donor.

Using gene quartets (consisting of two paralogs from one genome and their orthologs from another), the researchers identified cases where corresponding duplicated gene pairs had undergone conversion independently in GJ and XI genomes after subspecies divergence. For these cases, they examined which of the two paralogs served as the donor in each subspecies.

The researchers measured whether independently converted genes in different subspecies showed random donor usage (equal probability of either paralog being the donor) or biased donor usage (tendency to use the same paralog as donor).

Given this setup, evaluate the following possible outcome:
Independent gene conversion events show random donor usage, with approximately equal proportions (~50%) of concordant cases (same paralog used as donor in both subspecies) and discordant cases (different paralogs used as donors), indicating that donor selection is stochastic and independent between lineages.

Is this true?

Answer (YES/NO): NO